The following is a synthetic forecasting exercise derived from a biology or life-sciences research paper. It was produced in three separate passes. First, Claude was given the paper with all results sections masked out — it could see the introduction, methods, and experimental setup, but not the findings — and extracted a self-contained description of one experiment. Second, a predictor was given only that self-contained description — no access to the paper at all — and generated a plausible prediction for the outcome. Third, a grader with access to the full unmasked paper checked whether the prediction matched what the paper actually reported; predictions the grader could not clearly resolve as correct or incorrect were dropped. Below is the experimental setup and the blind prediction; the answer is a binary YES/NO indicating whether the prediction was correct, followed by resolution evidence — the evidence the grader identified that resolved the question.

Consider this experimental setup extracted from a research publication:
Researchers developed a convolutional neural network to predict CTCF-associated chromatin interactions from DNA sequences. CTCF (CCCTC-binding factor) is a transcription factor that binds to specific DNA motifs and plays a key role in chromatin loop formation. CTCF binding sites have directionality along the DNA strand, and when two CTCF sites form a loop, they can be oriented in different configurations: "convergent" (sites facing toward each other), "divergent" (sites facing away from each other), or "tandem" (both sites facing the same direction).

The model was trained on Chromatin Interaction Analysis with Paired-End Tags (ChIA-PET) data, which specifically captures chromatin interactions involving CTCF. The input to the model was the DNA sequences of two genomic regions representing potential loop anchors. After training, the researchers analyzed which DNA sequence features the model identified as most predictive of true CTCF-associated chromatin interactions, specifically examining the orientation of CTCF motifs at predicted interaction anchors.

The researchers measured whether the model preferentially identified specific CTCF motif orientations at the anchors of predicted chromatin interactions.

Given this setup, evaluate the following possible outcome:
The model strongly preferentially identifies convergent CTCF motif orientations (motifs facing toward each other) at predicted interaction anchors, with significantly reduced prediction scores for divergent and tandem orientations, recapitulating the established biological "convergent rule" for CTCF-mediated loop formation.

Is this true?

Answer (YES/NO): YES